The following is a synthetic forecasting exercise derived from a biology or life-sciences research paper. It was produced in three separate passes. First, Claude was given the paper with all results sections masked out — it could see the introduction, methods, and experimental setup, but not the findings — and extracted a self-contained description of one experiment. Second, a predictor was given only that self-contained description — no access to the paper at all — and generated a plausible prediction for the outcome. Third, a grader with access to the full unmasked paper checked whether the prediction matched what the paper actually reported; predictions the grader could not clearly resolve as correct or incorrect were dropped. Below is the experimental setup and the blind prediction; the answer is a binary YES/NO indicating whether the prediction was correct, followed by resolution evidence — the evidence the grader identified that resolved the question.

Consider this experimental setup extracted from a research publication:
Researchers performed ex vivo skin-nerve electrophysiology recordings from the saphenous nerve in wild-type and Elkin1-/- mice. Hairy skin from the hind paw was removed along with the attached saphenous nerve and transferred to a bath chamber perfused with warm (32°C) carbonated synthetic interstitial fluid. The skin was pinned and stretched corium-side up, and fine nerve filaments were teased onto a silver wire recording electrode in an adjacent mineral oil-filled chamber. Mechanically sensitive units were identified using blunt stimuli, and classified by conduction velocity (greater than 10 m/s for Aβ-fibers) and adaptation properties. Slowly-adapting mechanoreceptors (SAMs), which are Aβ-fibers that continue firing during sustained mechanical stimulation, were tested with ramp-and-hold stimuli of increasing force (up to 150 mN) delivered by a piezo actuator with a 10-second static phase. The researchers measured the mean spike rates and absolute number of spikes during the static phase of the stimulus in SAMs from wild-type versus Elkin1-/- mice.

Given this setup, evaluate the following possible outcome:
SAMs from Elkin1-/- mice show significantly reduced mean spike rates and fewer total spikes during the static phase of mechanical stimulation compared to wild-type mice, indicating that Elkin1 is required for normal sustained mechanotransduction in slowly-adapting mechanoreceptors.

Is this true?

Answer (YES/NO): YES